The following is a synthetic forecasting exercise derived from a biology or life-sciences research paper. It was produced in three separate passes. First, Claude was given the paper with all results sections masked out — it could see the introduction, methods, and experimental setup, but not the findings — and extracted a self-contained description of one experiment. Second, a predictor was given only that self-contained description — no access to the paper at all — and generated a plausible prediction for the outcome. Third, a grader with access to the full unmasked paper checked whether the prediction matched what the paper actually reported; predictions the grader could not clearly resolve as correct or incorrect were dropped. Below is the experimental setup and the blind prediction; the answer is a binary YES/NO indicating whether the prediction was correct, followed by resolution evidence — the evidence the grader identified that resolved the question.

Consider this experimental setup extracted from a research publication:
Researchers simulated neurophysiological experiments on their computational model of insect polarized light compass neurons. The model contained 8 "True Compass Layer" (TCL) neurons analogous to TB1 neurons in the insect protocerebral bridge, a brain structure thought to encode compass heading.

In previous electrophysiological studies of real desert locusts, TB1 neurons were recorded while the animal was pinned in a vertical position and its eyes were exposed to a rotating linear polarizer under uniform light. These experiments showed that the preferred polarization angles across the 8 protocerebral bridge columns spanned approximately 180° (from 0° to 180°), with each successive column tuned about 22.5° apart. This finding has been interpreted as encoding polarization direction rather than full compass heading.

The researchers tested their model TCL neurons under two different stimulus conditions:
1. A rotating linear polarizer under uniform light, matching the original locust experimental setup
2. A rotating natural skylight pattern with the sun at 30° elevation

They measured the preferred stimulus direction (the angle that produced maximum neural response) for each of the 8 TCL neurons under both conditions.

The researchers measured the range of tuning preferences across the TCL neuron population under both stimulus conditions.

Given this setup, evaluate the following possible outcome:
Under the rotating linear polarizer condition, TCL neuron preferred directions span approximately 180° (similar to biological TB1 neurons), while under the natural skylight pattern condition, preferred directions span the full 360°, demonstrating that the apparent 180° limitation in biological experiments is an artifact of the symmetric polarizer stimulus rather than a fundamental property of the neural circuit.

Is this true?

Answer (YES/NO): NO